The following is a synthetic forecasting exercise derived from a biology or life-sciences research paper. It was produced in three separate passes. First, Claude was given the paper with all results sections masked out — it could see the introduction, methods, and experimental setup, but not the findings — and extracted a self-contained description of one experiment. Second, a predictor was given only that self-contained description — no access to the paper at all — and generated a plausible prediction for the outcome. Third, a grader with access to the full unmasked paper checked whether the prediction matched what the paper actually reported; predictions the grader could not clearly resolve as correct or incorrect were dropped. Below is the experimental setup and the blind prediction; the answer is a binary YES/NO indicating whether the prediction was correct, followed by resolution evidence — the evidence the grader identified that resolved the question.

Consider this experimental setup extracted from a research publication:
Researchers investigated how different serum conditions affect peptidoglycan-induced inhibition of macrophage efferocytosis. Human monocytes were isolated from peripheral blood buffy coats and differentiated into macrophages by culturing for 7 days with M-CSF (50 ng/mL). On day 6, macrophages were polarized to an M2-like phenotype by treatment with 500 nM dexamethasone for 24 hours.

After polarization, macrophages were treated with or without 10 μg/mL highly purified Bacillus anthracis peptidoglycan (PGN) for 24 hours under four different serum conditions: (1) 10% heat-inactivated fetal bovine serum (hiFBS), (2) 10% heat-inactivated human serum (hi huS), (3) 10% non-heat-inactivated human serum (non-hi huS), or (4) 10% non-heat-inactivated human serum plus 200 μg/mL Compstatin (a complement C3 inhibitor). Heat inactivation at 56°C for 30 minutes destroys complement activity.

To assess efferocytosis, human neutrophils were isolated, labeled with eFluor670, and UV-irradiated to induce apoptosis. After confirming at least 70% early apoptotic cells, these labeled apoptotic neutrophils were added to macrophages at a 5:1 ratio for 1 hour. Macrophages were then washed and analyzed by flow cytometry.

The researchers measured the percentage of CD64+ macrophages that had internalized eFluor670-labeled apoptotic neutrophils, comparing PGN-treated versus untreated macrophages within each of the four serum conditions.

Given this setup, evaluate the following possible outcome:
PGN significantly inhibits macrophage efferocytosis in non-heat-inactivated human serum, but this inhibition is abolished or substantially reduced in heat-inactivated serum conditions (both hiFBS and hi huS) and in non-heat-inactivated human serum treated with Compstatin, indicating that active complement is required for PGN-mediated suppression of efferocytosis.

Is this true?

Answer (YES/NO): NO